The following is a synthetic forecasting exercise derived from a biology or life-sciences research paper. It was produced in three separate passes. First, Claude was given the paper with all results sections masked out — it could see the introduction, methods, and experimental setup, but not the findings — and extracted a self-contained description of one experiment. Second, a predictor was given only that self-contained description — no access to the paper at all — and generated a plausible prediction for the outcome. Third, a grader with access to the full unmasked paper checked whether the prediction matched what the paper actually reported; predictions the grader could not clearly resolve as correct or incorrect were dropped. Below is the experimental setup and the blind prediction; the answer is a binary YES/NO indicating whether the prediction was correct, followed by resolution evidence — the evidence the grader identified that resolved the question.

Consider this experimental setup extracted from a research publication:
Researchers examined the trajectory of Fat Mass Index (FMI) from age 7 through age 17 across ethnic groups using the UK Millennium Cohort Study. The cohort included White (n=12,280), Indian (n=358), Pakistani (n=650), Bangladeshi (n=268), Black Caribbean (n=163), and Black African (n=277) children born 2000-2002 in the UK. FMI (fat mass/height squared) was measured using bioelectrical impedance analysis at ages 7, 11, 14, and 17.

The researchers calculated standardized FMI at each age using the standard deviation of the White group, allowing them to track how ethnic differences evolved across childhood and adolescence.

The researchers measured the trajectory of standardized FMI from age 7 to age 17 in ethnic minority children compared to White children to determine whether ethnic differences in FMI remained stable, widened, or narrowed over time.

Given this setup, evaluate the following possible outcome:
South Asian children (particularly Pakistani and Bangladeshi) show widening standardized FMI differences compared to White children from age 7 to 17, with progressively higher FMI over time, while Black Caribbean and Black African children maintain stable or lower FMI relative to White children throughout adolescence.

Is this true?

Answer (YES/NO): NO